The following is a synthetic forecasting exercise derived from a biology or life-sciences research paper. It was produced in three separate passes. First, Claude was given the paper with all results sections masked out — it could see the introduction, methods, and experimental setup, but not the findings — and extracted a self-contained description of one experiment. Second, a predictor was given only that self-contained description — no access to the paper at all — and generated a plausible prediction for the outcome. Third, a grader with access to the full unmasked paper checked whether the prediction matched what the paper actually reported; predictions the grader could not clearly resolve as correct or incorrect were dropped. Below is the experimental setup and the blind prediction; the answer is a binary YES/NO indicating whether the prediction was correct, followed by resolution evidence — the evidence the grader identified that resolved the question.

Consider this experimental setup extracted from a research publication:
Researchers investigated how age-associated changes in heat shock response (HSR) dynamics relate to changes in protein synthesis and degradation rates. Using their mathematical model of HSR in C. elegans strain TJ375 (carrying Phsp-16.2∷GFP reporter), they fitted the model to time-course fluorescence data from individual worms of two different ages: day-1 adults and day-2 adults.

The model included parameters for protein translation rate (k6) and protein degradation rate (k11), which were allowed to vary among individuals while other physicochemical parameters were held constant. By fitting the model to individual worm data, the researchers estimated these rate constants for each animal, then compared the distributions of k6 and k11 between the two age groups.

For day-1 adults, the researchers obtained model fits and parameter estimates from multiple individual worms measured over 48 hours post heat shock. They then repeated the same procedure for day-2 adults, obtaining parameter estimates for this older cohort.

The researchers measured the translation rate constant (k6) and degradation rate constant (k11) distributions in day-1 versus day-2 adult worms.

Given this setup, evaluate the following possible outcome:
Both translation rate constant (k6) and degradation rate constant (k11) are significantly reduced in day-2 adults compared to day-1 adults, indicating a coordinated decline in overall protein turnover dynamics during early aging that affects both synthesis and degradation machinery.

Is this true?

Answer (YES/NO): YES